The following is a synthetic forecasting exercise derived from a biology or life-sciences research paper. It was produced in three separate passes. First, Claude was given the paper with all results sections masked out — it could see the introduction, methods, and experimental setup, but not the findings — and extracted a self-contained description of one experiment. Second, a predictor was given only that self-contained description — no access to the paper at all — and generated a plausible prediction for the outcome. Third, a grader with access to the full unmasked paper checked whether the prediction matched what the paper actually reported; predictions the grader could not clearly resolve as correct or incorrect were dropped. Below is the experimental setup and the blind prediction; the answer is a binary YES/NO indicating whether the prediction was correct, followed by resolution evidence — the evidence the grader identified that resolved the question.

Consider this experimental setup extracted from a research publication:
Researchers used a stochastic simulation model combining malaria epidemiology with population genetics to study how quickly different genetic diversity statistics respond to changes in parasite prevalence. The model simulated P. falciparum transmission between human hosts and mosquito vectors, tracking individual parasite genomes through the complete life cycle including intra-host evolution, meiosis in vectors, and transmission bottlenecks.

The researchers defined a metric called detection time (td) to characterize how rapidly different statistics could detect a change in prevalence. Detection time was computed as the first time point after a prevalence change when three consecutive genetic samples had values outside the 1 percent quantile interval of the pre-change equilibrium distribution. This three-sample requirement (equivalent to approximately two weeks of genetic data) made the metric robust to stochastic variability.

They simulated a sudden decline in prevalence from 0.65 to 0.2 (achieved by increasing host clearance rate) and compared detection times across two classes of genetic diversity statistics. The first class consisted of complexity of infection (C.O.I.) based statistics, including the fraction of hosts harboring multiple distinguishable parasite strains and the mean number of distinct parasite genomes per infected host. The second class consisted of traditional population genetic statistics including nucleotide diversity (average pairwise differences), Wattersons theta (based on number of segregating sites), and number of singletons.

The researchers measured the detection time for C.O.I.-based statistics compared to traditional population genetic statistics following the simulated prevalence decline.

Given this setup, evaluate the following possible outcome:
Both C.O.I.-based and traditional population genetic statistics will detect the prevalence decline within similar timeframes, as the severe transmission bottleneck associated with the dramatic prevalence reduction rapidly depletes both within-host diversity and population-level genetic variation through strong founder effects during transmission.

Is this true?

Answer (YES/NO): NO